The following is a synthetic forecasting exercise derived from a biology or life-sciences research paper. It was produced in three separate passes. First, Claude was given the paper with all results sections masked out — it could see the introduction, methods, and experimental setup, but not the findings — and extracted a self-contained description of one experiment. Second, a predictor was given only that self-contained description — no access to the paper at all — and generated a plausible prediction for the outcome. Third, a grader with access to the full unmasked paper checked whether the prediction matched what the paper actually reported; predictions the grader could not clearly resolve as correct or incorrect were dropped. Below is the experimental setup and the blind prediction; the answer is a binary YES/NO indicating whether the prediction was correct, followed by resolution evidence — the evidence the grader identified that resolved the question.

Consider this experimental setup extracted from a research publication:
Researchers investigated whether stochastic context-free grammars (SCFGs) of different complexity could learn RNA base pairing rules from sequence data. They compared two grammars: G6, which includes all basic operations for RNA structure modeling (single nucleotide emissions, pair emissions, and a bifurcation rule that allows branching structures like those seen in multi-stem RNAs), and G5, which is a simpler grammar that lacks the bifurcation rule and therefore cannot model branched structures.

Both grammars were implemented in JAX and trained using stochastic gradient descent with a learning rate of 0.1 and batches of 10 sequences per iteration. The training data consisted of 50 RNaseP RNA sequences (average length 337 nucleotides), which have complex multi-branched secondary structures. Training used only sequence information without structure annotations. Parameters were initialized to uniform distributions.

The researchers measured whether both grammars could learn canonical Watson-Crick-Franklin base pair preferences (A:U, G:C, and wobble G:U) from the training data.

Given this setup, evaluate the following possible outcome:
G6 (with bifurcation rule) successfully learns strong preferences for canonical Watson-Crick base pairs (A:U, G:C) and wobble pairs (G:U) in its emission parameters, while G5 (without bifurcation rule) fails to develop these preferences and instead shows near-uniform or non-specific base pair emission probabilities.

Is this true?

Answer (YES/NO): YES